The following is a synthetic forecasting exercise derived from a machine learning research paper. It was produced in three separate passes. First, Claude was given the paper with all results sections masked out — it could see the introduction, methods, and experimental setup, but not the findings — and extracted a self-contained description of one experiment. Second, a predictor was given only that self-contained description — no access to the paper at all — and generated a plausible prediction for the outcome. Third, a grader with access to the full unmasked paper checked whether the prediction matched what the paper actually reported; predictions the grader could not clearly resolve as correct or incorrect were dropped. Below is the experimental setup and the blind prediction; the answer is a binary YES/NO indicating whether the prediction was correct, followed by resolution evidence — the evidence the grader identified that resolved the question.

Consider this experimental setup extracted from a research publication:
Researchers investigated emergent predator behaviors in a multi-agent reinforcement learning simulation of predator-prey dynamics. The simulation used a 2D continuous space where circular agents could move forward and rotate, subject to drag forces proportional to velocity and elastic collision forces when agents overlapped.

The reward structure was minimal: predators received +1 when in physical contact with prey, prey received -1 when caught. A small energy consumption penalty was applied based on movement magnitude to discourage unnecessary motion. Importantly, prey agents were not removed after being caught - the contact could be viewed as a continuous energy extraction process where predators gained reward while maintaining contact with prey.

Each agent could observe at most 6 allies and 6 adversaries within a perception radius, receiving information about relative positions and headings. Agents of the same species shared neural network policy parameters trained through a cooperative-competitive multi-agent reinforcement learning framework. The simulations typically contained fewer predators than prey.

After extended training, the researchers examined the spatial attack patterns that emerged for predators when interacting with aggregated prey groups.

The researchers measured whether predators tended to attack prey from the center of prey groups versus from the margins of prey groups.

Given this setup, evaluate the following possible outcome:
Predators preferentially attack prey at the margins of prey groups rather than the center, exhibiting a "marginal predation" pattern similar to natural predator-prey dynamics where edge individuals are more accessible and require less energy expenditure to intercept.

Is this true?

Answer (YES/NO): YES